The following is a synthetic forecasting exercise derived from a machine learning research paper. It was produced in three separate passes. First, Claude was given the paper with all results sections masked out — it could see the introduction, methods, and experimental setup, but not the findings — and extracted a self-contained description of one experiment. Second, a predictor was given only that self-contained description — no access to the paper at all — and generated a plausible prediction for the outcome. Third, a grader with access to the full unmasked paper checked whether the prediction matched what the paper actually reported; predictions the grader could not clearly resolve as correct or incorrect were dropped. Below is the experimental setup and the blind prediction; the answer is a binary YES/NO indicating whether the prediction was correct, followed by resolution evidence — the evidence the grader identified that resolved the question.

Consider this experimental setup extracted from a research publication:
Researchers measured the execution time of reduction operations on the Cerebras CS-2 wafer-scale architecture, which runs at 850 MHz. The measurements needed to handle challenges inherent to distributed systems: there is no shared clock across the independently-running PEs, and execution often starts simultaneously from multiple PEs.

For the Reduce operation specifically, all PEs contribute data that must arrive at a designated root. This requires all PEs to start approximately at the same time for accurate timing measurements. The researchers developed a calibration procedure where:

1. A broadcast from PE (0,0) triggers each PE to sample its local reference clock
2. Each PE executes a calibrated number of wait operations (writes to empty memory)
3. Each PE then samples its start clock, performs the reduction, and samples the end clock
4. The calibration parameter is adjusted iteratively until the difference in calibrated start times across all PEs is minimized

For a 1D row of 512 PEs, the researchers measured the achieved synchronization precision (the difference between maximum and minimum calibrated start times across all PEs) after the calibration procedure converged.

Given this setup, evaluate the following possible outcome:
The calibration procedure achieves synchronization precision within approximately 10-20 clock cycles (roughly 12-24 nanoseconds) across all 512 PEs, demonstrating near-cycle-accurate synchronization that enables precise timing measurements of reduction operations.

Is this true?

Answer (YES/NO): NO